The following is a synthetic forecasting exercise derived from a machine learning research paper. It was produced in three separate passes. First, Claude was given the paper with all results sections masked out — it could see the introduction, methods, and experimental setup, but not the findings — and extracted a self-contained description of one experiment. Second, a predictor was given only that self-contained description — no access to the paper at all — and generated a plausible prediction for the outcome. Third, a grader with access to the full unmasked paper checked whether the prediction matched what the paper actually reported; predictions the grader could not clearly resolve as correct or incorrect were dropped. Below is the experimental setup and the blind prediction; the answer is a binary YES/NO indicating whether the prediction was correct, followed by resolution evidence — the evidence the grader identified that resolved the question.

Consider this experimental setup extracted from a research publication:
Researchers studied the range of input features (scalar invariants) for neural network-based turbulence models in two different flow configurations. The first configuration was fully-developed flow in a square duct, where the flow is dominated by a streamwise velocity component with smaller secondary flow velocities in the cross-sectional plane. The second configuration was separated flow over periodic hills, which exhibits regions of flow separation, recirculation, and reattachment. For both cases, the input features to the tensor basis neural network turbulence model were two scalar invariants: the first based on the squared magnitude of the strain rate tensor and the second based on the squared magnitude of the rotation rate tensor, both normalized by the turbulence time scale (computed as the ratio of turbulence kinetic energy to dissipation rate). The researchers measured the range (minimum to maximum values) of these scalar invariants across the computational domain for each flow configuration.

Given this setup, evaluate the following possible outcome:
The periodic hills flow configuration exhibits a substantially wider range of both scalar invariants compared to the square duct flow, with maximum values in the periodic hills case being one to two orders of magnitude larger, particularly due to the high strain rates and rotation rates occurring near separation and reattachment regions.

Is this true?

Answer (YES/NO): YES